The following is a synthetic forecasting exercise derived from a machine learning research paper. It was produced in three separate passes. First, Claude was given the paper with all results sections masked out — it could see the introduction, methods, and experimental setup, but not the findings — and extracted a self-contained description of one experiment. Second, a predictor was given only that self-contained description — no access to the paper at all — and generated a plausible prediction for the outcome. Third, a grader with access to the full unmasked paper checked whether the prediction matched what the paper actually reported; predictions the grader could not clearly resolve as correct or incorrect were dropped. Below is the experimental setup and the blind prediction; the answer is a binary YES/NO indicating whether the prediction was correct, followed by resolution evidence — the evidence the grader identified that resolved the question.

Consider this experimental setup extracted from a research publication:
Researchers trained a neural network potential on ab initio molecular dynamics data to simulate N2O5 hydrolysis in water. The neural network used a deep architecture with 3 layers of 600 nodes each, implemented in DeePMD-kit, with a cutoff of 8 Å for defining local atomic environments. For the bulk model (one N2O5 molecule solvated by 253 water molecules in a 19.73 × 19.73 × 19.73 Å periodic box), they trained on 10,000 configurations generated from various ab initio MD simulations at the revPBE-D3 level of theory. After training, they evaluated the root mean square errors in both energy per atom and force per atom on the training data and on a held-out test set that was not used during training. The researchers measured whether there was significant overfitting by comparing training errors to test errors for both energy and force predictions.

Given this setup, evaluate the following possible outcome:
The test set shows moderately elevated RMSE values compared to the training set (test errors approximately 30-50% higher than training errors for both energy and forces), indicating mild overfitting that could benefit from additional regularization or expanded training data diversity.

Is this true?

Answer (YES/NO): NO